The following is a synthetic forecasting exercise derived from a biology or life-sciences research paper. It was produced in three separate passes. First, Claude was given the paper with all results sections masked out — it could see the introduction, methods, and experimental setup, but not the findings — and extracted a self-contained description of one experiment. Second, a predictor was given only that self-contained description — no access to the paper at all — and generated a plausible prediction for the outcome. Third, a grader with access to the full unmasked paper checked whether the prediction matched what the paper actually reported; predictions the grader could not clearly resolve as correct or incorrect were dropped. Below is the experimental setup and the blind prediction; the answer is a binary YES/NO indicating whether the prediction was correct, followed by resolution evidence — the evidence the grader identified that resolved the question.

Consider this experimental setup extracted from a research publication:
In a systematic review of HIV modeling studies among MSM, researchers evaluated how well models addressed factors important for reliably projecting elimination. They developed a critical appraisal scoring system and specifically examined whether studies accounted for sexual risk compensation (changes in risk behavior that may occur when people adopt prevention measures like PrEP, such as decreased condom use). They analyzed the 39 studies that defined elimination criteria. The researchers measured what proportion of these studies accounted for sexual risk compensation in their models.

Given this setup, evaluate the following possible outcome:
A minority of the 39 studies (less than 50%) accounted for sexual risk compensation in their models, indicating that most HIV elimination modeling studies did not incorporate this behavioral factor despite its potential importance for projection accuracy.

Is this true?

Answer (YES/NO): YES